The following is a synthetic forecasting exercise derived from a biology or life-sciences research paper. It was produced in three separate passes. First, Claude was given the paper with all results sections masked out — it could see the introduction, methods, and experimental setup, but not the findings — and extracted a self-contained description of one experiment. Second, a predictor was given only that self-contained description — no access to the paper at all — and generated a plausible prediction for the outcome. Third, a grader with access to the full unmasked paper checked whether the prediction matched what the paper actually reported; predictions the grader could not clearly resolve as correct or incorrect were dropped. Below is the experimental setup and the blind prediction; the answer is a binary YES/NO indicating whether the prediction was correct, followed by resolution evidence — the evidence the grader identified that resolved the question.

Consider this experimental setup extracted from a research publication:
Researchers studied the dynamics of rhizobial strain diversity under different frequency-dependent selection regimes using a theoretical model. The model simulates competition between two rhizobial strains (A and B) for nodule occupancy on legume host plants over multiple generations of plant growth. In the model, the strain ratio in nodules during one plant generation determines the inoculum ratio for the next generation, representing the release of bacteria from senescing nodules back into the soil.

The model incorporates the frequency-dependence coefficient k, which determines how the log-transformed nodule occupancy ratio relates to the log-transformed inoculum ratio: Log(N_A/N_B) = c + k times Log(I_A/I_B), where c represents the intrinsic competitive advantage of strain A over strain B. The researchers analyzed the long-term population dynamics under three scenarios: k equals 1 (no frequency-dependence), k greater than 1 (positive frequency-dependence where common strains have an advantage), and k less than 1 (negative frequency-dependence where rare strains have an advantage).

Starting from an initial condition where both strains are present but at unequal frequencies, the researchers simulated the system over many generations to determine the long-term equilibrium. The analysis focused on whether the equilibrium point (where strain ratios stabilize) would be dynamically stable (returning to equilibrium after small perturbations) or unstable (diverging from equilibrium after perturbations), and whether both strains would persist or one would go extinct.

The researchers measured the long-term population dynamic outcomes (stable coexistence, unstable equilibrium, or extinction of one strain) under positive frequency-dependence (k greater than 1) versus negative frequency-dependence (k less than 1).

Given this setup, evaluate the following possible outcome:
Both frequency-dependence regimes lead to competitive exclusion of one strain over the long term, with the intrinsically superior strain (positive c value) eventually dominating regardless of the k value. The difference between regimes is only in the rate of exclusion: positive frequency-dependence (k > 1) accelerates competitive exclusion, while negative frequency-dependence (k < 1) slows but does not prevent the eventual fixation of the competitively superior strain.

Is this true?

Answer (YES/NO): NO